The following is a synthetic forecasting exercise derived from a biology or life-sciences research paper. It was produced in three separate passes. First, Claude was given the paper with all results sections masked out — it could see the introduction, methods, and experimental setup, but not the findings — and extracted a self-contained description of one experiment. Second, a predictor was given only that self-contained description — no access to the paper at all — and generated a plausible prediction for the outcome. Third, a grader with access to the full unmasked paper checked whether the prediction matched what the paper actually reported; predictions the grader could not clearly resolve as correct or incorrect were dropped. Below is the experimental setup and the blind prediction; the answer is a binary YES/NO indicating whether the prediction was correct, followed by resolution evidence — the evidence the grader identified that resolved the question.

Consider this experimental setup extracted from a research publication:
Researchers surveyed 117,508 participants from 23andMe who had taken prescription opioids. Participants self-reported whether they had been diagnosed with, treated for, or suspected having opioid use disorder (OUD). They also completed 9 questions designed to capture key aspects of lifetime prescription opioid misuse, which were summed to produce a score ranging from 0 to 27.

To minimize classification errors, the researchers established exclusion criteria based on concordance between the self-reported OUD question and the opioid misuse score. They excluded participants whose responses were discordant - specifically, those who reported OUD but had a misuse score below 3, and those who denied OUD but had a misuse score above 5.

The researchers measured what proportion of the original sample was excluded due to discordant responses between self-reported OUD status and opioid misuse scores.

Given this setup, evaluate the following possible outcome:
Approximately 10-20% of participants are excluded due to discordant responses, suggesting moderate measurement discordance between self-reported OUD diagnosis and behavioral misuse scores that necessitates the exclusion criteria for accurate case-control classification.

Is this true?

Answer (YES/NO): NO